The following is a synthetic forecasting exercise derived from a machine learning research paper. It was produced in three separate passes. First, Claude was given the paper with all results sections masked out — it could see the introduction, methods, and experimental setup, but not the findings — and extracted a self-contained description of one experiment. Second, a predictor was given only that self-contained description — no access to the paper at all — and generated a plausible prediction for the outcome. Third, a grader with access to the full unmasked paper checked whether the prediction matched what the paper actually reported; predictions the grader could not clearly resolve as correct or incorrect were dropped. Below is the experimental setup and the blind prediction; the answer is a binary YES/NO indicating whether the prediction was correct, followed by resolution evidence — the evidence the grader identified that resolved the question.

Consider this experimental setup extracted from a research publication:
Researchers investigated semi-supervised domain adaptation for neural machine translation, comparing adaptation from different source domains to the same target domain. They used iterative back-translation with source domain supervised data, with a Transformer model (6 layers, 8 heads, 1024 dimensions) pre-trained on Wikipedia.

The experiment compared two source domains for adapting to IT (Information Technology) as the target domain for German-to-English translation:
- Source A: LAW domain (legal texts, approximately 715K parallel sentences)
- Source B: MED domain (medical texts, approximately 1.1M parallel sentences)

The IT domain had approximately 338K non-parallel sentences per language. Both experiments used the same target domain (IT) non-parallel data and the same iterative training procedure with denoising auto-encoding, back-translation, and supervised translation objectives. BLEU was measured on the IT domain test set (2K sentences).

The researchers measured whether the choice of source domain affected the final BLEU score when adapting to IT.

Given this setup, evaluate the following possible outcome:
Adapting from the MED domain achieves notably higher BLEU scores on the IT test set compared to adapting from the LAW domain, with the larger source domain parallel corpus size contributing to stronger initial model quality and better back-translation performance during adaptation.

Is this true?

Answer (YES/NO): NO